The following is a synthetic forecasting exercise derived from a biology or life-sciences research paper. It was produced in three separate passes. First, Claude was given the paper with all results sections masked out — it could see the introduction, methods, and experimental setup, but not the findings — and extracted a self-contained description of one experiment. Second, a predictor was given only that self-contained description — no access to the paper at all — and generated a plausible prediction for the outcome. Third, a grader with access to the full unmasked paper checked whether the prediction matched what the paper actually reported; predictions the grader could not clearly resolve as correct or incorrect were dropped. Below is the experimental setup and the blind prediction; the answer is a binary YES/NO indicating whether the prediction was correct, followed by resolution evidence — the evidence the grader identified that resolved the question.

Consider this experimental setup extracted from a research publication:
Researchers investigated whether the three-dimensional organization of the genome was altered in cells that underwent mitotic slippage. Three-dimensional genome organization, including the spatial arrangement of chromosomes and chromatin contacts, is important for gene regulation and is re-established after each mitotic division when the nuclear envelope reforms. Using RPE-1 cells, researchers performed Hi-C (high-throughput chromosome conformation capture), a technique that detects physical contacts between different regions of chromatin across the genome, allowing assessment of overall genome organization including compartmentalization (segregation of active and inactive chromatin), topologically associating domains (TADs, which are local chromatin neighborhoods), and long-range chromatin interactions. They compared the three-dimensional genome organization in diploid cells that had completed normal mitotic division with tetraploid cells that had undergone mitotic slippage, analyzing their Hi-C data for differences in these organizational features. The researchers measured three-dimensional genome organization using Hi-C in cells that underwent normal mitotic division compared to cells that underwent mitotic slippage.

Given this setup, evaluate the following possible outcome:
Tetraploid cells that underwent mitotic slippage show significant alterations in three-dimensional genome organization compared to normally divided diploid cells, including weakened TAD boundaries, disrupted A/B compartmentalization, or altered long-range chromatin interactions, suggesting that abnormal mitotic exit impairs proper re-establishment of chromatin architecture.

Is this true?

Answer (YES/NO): YES